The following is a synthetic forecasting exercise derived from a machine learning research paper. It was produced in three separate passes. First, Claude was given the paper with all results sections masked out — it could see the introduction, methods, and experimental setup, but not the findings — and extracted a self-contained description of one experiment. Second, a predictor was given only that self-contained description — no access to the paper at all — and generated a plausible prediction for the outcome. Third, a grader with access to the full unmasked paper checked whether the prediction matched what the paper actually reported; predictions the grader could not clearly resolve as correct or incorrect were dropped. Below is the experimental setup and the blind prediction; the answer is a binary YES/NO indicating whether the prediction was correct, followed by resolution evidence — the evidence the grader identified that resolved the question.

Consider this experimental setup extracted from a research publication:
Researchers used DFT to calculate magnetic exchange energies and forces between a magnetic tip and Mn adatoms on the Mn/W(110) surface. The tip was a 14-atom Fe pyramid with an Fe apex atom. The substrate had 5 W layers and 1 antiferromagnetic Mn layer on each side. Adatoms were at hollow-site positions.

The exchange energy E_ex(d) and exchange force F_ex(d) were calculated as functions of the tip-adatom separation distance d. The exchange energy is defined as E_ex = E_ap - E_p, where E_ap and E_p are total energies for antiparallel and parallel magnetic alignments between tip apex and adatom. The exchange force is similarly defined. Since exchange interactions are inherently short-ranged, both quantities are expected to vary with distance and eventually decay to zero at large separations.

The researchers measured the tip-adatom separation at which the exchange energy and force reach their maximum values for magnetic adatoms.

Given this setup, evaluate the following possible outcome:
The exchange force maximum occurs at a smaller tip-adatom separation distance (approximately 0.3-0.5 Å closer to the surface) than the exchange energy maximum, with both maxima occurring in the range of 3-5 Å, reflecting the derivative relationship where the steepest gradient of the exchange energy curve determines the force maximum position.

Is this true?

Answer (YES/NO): NO